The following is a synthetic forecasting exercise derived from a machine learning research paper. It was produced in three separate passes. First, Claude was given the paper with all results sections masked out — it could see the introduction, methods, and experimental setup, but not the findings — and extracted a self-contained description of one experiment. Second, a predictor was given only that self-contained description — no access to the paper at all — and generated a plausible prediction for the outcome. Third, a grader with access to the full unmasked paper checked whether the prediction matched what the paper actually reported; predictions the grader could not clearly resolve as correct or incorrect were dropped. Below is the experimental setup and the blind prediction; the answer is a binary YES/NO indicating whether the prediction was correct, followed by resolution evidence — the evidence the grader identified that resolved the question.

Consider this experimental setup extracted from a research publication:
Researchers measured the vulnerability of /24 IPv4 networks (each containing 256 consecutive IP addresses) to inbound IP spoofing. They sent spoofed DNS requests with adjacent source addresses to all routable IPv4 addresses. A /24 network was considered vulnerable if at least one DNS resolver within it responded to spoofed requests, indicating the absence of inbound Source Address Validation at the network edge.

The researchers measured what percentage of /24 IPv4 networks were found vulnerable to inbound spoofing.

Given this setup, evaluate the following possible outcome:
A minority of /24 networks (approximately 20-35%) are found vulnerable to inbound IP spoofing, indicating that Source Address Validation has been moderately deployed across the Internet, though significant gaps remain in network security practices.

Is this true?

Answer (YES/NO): NO